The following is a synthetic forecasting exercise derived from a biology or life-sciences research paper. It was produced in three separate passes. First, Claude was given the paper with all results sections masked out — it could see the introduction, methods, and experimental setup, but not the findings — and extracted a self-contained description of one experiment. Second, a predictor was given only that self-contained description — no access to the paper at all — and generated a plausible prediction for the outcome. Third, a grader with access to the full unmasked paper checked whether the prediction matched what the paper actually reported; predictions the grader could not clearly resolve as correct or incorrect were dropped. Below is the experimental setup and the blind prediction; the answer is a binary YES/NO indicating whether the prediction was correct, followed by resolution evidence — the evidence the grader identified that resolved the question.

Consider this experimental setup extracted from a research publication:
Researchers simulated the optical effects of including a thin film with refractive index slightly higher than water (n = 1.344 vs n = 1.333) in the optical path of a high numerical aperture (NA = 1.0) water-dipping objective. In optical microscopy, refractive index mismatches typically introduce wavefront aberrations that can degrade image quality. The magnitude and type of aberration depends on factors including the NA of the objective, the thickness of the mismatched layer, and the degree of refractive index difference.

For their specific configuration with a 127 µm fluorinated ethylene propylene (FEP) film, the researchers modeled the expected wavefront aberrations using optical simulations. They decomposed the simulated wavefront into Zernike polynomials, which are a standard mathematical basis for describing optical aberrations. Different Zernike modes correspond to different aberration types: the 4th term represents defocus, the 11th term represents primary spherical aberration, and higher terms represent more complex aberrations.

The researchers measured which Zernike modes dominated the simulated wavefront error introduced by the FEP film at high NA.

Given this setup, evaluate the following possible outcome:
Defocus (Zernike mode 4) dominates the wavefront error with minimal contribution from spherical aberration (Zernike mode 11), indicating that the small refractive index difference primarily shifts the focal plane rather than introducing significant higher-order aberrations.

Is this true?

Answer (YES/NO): YES